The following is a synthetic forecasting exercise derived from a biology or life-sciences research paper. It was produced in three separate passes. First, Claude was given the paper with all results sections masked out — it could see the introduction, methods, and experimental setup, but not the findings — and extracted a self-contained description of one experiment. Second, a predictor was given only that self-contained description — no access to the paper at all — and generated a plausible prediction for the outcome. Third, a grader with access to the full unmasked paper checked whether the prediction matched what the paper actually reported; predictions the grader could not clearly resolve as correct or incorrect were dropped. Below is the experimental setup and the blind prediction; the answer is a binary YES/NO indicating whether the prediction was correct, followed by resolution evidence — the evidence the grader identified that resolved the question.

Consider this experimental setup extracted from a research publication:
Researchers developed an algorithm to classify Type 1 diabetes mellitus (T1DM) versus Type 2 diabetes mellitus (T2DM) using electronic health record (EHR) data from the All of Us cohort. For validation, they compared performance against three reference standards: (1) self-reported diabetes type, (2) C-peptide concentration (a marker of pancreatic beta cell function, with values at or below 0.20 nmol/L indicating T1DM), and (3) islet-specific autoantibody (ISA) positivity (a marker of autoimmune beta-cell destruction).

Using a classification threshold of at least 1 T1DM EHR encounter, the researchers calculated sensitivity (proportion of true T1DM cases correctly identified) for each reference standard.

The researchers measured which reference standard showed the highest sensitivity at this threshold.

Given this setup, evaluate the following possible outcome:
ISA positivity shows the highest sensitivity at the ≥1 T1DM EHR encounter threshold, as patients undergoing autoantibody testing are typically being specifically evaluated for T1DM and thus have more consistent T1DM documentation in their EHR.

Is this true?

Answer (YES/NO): NO